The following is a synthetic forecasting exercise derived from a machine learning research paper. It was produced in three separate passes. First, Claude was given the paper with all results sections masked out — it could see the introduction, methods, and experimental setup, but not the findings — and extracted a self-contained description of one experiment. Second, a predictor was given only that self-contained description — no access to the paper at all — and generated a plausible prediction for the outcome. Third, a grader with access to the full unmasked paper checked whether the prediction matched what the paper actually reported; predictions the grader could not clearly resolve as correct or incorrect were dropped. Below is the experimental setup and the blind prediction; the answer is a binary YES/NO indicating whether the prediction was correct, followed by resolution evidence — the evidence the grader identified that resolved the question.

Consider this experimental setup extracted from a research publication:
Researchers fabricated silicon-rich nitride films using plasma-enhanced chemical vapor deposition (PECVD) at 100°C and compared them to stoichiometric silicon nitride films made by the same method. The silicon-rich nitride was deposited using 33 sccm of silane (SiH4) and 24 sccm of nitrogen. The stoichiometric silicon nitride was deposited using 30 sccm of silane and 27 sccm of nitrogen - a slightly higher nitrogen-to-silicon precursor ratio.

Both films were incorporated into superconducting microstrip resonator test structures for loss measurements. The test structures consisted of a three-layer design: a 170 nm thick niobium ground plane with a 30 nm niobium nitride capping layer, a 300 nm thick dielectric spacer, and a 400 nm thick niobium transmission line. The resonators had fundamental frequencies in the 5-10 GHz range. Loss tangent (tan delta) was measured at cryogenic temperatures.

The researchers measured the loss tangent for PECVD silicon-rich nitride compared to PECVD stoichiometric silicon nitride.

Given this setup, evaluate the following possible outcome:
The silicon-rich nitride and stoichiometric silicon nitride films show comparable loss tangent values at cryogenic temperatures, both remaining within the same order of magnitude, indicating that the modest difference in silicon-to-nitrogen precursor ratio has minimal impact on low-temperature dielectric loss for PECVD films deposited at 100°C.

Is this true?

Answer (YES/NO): NO